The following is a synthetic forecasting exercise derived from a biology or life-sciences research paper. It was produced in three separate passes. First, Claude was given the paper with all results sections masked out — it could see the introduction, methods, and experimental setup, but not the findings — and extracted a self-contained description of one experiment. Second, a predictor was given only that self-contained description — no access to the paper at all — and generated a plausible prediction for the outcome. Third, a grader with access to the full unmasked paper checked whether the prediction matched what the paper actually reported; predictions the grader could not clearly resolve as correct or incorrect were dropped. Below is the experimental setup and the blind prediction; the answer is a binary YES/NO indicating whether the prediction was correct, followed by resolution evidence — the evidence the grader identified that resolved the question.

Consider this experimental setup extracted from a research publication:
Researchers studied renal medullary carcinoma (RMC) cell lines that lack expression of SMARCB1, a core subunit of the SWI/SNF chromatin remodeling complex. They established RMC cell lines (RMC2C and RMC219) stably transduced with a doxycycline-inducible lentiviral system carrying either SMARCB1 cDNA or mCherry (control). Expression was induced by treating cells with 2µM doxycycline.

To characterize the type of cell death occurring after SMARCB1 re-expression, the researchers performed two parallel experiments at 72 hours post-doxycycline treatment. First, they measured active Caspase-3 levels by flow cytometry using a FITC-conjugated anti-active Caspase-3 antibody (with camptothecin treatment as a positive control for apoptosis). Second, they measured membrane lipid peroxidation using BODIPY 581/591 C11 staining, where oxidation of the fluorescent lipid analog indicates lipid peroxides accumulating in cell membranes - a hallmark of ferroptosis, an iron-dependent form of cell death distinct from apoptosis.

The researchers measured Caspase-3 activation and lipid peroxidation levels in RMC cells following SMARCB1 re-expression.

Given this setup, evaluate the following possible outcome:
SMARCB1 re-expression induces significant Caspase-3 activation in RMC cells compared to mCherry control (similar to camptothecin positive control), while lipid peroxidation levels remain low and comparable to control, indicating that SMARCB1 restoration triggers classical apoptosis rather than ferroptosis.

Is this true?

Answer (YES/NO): NO